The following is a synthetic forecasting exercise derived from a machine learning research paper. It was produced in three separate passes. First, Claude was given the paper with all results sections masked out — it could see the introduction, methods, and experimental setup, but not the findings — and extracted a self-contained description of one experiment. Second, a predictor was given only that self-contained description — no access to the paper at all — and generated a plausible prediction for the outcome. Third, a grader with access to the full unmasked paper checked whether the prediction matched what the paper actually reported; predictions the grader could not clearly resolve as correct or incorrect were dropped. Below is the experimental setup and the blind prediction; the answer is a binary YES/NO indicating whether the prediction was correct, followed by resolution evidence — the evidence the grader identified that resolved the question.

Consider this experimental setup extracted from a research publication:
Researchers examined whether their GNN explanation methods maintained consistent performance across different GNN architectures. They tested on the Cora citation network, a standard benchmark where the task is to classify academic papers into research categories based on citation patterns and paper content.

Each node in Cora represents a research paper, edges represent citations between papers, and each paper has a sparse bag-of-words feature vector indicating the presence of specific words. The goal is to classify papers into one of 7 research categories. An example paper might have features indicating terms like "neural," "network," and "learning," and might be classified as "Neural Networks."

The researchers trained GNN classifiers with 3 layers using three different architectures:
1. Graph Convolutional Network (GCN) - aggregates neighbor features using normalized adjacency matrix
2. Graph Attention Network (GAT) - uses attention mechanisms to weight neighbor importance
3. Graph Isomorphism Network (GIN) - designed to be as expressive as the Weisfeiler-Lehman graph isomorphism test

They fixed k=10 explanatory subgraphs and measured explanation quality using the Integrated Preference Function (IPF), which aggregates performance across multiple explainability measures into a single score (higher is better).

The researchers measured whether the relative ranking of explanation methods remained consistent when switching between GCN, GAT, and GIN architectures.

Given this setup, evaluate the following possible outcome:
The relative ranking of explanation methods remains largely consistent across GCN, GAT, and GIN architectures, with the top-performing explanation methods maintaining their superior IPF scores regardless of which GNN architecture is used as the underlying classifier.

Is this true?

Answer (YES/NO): YES